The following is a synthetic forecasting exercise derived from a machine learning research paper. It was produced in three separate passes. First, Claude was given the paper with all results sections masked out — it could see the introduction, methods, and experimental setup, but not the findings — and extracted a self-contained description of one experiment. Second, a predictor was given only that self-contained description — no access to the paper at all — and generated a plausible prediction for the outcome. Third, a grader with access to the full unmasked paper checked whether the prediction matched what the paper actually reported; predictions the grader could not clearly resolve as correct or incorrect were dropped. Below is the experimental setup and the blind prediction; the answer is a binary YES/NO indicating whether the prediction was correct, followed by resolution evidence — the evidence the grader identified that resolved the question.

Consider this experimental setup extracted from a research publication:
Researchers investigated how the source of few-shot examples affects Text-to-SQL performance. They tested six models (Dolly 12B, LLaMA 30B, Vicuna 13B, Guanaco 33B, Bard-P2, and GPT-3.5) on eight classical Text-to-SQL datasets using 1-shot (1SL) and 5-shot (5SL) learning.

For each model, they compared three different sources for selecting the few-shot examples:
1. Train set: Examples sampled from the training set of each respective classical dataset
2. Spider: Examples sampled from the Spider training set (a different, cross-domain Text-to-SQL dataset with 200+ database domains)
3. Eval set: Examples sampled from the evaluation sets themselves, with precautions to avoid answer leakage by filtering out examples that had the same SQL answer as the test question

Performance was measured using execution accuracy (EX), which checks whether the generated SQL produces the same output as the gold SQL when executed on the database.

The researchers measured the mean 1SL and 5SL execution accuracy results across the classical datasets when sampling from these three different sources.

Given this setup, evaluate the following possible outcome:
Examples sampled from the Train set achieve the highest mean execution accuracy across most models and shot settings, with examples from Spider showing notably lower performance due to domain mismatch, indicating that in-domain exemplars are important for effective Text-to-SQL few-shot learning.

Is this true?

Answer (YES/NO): NO